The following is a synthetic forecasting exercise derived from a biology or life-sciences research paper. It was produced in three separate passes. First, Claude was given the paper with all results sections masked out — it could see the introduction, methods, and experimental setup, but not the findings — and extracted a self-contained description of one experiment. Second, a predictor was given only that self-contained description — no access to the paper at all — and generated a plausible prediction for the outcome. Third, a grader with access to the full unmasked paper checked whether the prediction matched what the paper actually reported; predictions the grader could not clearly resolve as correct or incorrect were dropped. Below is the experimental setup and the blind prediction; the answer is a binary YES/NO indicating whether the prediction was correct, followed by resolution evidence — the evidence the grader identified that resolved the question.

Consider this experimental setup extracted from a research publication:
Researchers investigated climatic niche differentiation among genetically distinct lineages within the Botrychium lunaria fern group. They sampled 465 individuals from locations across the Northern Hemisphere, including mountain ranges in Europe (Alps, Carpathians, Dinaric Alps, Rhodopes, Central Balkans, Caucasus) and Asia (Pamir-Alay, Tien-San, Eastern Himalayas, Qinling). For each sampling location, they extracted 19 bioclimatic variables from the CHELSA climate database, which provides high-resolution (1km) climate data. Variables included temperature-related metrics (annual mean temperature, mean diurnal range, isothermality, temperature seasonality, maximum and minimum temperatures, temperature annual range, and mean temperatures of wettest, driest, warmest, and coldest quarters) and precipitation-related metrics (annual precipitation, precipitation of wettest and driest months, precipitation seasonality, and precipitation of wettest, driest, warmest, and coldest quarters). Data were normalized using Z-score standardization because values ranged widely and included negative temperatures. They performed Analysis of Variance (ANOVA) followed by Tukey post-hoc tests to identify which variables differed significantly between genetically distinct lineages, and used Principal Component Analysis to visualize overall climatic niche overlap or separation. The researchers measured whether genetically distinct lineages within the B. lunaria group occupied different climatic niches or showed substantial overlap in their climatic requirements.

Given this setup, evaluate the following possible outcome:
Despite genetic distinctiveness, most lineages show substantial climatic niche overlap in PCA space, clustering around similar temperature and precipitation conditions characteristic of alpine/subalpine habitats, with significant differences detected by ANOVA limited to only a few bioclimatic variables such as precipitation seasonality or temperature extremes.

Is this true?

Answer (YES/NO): NO